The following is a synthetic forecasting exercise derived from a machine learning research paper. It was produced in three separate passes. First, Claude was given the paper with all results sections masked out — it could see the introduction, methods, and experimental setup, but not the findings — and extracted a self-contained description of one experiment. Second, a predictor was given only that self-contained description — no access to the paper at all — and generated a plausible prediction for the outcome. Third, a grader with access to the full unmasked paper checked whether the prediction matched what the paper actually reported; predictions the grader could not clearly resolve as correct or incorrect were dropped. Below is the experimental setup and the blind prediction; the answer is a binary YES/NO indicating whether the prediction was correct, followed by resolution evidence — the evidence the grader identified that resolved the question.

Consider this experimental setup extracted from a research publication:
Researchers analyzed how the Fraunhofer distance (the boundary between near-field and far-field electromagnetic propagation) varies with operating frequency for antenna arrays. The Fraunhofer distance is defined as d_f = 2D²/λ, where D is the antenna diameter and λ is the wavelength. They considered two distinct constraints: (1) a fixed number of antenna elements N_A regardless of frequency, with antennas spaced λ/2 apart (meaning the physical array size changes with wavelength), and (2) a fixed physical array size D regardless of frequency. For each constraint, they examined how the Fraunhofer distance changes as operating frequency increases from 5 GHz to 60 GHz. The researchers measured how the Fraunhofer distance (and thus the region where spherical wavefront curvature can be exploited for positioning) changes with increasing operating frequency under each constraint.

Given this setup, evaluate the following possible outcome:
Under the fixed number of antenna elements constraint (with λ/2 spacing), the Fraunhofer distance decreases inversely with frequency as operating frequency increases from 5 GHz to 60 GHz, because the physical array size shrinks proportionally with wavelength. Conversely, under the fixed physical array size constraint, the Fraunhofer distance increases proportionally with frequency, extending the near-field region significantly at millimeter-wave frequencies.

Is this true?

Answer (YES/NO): YES